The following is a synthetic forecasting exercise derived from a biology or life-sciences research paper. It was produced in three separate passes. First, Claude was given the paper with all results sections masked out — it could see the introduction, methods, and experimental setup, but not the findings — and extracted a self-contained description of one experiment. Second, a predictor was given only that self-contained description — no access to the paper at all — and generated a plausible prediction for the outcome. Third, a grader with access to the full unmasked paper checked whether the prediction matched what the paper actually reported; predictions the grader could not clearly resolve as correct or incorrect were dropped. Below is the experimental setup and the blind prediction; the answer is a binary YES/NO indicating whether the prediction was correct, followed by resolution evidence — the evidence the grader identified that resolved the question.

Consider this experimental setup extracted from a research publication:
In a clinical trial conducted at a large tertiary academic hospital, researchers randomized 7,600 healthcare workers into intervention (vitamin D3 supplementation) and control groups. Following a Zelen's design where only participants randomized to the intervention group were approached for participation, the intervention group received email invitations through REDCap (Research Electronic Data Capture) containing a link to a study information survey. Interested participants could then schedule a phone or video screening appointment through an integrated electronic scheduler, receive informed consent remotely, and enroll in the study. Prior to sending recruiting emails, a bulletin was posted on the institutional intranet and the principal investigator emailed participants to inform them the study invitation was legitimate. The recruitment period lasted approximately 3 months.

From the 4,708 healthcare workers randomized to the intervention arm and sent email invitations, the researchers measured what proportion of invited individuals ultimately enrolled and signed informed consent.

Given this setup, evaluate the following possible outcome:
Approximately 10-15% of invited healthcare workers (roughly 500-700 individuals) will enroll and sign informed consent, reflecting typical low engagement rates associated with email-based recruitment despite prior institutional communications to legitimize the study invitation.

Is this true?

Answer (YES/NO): NO